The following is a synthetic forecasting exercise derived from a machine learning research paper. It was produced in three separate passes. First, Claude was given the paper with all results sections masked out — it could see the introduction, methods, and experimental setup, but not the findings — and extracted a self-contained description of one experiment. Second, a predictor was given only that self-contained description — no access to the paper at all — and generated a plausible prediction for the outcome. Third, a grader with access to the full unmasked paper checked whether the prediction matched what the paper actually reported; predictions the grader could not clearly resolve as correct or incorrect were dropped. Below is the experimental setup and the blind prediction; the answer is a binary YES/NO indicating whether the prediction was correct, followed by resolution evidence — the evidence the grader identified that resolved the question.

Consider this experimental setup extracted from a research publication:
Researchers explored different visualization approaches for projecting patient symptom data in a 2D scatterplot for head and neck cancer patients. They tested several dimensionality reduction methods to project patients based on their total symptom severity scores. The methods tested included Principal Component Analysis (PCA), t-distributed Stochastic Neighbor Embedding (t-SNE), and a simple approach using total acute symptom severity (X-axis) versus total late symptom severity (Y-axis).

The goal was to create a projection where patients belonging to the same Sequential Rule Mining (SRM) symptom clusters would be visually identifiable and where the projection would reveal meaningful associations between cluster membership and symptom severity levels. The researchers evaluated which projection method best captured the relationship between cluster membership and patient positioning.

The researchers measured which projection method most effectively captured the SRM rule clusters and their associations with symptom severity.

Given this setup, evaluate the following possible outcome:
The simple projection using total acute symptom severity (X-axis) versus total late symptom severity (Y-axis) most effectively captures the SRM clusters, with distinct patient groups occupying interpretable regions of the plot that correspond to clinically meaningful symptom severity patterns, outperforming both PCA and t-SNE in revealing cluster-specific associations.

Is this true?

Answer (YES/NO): YES